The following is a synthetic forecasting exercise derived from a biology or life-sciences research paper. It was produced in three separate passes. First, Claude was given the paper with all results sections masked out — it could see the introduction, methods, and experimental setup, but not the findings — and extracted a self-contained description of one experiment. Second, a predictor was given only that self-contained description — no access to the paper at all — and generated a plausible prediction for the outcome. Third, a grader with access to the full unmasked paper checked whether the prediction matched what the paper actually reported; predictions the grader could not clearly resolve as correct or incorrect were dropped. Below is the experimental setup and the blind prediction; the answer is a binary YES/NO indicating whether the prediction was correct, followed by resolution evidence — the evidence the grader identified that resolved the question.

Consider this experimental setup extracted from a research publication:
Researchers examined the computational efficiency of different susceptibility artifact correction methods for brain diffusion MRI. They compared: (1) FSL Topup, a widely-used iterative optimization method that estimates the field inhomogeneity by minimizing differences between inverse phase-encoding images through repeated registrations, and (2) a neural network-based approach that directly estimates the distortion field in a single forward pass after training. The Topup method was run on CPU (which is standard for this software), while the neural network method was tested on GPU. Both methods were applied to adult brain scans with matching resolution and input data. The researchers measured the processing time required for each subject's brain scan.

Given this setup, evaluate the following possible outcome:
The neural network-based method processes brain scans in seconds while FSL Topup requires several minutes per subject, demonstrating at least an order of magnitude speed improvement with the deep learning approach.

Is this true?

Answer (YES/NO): NO